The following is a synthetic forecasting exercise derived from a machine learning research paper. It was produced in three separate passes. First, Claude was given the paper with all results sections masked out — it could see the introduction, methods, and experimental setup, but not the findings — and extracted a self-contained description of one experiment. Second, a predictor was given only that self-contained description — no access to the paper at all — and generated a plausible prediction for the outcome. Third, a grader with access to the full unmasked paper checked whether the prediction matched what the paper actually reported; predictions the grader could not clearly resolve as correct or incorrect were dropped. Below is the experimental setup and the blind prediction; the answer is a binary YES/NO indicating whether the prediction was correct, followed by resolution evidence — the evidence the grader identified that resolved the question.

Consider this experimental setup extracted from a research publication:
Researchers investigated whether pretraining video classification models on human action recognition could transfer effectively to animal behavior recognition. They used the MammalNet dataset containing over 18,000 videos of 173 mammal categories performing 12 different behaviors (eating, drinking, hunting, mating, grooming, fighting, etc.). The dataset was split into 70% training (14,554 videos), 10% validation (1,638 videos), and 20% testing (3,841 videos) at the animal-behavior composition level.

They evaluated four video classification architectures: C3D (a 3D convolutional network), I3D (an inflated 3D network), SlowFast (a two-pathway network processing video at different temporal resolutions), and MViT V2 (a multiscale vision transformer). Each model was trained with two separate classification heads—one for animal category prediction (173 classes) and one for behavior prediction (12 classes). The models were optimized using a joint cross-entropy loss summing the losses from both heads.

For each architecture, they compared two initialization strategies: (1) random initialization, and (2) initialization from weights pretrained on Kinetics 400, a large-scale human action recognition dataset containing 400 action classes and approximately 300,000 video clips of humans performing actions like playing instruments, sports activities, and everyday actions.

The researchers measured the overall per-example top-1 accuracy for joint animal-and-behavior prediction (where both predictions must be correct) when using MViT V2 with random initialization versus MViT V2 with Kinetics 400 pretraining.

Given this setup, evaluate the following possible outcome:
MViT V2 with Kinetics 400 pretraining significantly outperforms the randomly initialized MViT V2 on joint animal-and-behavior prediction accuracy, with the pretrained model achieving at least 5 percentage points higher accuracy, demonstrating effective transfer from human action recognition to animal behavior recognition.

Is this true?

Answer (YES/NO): YES